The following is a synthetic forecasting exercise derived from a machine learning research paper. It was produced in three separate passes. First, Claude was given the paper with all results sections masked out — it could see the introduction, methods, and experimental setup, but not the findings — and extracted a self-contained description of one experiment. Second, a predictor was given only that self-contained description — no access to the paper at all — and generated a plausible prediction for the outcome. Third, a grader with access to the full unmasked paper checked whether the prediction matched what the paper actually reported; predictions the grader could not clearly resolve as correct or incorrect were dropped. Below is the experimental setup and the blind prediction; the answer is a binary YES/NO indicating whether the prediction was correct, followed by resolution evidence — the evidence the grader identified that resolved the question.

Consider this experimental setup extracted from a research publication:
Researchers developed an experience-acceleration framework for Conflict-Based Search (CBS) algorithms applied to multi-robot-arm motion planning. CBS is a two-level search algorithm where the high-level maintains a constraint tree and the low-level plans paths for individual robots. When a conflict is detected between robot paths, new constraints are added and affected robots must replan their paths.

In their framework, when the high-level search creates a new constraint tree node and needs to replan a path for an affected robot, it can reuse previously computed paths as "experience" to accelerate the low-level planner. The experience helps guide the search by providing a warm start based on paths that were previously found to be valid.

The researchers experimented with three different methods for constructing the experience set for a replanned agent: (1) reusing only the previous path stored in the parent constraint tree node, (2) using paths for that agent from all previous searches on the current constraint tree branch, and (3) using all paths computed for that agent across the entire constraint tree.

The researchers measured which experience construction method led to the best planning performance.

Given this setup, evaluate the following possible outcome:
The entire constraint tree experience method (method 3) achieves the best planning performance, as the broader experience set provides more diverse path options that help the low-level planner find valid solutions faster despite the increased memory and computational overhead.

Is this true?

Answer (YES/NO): NO